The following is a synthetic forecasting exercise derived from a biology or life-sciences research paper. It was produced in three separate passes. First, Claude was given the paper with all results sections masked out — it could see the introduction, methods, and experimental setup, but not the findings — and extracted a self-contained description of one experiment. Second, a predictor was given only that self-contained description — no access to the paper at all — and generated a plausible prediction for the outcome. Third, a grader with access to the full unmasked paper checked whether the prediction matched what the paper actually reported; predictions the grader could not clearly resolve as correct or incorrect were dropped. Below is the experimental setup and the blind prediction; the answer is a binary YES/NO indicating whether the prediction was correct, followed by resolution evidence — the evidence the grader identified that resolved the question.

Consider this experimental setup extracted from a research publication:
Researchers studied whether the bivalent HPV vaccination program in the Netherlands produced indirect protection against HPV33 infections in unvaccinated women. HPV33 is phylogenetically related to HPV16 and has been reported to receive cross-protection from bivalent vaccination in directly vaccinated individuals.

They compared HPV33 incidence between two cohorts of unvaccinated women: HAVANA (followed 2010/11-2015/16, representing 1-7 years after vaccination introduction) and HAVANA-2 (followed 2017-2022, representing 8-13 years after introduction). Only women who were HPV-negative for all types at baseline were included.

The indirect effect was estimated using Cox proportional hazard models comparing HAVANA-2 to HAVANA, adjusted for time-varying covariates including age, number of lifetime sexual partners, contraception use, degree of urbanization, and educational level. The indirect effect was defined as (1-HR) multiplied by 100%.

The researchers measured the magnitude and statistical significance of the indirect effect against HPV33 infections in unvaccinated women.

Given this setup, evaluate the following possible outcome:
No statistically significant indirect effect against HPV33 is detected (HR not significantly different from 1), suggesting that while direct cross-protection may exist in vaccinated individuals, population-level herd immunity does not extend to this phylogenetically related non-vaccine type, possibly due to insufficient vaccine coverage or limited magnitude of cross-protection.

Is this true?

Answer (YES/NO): YES